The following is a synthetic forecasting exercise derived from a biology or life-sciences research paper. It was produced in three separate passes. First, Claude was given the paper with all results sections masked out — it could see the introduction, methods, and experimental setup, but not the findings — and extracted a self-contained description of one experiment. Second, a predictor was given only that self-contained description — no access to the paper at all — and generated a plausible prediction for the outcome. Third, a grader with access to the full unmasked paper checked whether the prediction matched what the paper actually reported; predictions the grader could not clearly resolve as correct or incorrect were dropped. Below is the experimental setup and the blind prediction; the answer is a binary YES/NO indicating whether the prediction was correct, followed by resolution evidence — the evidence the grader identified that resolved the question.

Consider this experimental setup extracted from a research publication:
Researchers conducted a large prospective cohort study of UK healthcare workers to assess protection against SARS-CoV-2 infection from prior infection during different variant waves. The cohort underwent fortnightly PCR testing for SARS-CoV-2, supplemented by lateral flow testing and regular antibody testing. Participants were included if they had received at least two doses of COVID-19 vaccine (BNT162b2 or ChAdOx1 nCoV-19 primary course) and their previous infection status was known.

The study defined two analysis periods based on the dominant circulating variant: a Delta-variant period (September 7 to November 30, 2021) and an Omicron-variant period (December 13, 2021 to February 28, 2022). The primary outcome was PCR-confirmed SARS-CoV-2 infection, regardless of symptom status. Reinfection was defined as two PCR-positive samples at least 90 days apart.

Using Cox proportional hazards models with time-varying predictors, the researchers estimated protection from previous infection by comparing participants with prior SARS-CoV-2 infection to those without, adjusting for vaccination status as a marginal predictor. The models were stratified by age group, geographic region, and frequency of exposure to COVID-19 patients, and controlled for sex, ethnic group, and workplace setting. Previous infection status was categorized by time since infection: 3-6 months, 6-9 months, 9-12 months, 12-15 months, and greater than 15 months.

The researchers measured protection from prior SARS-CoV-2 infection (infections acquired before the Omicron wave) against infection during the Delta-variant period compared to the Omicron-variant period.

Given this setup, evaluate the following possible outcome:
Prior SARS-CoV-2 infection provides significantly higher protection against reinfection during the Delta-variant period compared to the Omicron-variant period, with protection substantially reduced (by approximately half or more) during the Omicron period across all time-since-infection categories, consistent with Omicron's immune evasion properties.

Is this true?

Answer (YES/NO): NO